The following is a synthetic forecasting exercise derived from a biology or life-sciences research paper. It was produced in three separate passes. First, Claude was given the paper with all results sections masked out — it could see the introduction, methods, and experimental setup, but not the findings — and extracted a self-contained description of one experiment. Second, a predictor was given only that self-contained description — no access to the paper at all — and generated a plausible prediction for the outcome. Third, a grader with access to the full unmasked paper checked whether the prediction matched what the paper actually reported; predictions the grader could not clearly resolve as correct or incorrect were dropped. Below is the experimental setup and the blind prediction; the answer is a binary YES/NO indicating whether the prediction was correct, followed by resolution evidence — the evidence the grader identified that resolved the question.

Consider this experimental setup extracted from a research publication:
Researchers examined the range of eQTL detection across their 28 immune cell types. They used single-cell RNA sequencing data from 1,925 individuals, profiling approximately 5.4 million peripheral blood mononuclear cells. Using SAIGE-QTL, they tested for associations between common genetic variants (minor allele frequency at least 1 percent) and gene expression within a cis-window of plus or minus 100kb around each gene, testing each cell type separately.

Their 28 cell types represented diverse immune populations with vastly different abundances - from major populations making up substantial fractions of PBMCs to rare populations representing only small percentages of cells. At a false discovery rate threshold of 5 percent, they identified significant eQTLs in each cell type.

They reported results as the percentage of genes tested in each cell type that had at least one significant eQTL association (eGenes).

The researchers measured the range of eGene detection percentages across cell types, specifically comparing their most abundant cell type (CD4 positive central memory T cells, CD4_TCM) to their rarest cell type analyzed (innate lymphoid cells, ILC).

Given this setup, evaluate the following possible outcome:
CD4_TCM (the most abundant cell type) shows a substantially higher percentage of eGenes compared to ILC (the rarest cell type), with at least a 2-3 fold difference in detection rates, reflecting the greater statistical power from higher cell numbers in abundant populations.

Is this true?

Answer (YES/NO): YES